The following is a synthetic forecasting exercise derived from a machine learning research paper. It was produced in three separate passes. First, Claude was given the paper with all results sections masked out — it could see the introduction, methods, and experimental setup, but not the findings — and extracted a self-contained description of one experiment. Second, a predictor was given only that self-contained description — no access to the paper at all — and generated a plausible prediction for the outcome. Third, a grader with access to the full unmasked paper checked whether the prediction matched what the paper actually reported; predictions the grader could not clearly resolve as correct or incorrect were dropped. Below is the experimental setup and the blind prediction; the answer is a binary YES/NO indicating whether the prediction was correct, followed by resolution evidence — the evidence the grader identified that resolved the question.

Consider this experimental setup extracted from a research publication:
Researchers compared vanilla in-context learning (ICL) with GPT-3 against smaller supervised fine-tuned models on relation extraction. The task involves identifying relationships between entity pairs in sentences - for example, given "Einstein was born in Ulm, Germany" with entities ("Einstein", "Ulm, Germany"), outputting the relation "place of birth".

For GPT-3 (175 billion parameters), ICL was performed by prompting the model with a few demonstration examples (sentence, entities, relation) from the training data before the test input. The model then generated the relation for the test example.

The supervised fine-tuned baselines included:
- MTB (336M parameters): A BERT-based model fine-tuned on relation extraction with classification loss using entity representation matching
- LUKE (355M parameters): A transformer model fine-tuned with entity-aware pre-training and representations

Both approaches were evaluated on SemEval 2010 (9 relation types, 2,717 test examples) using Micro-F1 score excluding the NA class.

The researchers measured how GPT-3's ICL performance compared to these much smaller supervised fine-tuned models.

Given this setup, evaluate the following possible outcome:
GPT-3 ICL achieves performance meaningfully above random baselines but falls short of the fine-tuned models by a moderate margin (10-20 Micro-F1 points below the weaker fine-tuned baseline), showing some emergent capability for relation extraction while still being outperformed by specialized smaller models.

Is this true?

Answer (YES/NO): YES